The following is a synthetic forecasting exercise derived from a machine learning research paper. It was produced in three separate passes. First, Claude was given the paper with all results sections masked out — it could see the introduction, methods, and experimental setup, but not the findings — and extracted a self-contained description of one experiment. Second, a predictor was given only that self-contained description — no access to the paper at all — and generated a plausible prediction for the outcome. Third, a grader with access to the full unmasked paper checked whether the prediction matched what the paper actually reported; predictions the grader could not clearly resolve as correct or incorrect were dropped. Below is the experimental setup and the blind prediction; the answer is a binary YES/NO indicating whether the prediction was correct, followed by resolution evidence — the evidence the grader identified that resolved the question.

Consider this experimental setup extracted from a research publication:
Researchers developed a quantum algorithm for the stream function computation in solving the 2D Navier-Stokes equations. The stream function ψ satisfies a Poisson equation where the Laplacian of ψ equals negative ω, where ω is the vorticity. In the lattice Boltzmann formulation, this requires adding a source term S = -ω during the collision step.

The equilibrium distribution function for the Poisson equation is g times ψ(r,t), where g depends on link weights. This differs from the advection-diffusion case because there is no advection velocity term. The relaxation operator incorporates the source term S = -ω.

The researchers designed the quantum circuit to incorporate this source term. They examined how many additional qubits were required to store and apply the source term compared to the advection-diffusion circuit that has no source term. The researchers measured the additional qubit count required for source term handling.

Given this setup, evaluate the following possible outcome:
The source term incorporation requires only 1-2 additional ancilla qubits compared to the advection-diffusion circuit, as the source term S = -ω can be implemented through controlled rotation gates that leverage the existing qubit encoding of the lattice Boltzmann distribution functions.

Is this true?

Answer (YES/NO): YES